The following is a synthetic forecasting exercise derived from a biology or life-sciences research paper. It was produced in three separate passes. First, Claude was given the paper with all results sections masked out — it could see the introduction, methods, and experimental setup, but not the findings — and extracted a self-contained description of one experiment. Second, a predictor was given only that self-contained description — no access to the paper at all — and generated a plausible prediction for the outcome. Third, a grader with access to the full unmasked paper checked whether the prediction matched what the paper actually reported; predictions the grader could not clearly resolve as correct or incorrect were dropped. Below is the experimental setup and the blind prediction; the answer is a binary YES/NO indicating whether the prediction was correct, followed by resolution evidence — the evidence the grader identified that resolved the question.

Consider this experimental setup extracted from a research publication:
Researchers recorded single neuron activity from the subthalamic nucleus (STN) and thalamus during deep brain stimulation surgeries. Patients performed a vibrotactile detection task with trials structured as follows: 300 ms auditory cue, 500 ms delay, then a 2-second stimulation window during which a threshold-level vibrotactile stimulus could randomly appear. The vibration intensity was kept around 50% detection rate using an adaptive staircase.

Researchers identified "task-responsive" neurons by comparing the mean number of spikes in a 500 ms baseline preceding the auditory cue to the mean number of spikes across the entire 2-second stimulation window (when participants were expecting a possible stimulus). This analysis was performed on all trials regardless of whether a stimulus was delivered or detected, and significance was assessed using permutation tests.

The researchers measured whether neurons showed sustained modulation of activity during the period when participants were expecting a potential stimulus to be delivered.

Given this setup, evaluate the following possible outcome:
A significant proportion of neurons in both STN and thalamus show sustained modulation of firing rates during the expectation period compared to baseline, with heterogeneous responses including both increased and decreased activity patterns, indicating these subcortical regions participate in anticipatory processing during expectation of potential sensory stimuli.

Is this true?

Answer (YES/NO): NO